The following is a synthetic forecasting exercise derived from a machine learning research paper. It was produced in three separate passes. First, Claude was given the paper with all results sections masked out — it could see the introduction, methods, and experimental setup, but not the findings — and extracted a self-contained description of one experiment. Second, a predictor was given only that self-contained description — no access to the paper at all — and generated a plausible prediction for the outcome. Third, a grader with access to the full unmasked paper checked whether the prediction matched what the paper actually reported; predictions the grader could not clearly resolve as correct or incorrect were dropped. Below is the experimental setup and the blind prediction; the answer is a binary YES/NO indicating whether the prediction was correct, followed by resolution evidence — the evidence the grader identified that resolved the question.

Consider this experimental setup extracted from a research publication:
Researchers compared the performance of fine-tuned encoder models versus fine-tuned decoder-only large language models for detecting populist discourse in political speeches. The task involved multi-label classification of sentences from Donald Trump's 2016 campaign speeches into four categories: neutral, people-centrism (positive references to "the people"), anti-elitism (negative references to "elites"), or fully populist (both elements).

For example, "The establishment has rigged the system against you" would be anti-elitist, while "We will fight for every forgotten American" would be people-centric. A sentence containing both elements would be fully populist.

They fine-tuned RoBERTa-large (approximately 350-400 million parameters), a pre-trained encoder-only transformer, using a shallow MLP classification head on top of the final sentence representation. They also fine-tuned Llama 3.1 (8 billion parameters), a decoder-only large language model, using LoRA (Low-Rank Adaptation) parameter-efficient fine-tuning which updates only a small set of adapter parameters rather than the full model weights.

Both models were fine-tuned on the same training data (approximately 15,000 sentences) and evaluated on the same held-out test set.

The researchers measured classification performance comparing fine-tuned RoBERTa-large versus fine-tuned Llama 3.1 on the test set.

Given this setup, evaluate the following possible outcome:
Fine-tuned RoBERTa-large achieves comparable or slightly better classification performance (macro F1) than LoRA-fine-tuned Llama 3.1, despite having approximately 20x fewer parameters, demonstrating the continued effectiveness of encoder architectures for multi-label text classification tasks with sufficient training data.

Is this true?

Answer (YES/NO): NO